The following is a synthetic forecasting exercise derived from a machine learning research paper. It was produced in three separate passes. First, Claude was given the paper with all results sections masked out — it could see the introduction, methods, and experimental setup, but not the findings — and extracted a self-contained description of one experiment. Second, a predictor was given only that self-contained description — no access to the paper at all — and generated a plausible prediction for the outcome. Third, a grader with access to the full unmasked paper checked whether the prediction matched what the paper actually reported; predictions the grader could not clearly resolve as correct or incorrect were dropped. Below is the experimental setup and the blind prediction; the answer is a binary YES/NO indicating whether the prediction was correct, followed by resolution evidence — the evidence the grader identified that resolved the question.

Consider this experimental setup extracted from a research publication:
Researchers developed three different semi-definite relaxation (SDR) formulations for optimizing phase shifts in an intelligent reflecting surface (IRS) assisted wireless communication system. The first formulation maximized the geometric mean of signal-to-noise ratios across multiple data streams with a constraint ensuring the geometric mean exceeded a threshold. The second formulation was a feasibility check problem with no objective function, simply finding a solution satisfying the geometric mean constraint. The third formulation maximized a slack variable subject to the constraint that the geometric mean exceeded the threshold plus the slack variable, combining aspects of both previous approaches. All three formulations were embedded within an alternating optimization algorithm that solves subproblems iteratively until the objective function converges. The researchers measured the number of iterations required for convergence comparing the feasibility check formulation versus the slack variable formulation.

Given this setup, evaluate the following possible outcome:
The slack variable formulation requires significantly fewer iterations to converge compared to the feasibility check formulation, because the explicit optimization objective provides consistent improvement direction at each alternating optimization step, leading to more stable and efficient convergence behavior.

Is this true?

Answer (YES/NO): YES